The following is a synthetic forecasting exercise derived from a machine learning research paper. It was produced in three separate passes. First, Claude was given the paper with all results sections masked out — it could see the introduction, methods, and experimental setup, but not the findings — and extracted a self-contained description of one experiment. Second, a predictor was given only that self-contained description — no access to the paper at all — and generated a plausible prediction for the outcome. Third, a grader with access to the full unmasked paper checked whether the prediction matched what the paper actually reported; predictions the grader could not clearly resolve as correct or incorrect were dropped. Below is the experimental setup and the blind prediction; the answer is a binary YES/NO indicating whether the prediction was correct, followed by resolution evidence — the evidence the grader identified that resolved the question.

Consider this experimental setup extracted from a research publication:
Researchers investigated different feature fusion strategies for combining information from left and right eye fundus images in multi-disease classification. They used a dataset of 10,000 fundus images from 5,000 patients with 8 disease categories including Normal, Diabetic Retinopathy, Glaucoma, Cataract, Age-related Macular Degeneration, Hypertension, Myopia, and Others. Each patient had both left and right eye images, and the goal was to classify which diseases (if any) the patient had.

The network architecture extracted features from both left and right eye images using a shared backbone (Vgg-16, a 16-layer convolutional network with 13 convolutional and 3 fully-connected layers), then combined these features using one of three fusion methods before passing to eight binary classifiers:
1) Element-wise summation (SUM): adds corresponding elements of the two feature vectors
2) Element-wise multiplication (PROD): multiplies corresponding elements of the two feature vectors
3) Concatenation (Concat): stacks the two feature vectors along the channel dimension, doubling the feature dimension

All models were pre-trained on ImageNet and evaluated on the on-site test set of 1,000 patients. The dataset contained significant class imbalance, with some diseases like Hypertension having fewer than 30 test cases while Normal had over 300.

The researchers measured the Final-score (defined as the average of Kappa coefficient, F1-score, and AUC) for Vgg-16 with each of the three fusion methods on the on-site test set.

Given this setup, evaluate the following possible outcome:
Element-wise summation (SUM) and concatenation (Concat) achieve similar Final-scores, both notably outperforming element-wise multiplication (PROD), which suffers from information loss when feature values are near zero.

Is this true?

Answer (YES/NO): NO